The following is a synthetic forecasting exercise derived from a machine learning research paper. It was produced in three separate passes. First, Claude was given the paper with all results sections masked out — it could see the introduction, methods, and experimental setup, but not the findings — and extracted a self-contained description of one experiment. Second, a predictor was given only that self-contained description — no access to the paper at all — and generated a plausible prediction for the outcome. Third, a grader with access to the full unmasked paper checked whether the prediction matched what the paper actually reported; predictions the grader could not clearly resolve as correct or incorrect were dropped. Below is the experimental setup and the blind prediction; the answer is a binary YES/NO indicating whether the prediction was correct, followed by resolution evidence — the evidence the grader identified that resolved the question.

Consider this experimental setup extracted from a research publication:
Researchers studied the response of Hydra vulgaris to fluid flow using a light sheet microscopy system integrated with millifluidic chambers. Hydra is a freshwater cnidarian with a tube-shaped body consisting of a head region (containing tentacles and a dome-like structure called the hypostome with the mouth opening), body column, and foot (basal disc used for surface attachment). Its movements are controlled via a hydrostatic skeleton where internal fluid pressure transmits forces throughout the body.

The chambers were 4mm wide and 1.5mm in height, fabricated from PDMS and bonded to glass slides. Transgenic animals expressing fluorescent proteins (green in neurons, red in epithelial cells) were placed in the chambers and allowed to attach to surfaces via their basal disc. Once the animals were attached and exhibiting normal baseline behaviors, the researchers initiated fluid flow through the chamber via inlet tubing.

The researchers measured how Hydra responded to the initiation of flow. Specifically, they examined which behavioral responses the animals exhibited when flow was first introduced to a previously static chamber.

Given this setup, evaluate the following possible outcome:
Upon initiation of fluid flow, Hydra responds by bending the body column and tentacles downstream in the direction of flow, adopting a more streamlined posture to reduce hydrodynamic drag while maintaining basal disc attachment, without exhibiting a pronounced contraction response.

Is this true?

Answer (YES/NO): NO